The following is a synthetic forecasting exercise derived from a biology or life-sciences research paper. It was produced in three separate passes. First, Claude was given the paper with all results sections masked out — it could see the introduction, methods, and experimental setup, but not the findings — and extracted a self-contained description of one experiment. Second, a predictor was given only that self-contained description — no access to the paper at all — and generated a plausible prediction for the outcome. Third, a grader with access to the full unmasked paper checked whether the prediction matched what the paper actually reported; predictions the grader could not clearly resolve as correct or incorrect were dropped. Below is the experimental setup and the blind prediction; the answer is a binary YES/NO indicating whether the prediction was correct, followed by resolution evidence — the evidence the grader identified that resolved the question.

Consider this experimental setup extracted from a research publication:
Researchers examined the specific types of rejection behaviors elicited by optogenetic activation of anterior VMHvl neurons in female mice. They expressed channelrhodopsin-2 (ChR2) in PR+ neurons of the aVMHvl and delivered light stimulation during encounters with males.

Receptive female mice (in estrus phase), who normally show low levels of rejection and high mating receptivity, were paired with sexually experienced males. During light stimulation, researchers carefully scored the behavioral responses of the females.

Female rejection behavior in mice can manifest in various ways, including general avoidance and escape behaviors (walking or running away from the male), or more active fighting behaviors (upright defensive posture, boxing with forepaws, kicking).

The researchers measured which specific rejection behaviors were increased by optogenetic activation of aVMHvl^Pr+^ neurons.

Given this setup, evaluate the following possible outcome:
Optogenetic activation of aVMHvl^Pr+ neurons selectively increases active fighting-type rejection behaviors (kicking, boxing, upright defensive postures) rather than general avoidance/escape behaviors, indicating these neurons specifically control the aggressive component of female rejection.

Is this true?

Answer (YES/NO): NO